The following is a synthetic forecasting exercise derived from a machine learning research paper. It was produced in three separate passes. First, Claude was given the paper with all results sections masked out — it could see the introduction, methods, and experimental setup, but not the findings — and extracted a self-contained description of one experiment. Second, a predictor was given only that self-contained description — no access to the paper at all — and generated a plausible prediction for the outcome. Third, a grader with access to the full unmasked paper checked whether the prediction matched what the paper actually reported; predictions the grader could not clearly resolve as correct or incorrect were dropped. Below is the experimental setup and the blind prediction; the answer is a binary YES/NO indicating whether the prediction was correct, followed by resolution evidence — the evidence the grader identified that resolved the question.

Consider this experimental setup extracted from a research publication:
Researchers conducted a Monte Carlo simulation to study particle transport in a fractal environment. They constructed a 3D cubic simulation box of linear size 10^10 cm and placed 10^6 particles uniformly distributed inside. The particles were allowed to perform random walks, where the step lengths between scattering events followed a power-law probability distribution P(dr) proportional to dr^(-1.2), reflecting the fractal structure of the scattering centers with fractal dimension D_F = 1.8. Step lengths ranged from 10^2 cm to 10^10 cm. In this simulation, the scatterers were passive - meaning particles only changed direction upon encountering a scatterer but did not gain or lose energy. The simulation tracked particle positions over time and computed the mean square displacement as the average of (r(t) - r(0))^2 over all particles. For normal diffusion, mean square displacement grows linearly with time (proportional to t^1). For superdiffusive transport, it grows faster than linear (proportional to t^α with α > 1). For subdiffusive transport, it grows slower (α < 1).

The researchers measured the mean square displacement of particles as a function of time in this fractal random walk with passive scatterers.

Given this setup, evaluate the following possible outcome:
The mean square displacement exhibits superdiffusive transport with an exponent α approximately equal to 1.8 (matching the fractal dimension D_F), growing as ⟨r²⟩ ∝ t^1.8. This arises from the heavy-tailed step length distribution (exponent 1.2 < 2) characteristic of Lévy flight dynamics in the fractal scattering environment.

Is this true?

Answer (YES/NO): NO